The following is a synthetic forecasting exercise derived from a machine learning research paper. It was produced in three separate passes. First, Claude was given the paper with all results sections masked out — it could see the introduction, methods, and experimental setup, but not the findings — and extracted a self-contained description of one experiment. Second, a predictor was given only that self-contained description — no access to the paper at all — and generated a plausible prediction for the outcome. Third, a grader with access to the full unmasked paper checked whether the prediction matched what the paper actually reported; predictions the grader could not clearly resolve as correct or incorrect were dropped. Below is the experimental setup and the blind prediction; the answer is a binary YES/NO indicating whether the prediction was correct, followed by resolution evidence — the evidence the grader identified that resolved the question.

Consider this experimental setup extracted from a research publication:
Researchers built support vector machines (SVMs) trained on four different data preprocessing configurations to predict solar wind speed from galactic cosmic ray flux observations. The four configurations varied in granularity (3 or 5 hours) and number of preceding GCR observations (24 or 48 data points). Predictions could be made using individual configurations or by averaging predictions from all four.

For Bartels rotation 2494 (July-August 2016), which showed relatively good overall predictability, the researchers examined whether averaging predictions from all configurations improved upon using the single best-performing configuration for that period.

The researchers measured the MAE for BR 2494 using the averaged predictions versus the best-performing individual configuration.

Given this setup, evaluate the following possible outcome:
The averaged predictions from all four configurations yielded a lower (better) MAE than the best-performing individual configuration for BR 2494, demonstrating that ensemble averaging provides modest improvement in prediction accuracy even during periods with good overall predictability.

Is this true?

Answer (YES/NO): YES